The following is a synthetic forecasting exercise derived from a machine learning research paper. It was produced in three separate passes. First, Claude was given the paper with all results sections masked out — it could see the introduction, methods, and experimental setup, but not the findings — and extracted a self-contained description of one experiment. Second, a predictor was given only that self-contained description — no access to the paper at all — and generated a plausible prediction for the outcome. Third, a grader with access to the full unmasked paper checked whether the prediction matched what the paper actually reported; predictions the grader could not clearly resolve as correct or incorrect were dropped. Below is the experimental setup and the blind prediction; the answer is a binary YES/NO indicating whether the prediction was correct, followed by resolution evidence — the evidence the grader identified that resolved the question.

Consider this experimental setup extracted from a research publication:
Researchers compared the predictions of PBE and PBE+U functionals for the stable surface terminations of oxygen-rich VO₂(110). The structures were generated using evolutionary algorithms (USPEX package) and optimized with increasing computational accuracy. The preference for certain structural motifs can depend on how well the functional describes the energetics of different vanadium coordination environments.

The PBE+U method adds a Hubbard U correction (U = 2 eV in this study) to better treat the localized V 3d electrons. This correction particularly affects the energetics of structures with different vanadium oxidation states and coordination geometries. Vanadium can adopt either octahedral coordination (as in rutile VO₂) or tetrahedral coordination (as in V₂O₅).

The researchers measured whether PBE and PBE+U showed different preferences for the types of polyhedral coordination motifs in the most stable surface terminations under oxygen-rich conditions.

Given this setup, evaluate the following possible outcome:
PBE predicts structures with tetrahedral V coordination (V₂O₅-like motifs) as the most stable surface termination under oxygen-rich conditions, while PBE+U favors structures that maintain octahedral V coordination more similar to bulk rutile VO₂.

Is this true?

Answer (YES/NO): NO